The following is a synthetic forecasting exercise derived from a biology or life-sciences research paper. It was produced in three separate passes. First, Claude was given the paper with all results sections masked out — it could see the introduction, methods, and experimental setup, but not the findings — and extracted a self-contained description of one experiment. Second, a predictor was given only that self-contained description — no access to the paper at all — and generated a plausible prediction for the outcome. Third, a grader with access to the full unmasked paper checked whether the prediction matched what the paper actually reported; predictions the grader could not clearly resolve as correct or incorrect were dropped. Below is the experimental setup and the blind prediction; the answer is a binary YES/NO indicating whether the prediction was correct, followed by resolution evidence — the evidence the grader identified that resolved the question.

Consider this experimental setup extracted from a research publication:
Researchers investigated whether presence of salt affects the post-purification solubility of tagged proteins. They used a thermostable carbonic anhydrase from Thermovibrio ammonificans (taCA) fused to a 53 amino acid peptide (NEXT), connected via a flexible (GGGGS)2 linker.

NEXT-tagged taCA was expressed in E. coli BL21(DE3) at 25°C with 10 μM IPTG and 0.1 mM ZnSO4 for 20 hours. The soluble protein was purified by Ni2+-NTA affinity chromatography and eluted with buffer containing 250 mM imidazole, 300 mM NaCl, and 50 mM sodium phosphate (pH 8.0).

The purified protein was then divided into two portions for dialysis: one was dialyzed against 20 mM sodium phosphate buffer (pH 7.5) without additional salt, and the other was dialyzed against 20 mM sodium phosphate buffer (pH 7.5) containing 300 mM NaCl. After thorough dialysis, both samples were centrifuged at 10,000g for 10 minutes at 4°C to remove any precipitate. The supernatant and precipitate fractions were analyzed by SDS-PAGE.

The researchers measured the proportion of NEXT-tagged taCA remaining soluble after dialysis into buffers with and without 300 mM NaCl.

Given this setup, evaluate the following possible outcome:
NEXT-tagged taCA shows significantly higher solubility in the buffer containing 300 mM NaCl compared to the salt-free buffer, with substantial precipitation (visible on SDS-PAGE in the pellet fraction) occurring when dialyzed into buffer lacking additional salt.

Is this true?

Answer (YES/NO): NO